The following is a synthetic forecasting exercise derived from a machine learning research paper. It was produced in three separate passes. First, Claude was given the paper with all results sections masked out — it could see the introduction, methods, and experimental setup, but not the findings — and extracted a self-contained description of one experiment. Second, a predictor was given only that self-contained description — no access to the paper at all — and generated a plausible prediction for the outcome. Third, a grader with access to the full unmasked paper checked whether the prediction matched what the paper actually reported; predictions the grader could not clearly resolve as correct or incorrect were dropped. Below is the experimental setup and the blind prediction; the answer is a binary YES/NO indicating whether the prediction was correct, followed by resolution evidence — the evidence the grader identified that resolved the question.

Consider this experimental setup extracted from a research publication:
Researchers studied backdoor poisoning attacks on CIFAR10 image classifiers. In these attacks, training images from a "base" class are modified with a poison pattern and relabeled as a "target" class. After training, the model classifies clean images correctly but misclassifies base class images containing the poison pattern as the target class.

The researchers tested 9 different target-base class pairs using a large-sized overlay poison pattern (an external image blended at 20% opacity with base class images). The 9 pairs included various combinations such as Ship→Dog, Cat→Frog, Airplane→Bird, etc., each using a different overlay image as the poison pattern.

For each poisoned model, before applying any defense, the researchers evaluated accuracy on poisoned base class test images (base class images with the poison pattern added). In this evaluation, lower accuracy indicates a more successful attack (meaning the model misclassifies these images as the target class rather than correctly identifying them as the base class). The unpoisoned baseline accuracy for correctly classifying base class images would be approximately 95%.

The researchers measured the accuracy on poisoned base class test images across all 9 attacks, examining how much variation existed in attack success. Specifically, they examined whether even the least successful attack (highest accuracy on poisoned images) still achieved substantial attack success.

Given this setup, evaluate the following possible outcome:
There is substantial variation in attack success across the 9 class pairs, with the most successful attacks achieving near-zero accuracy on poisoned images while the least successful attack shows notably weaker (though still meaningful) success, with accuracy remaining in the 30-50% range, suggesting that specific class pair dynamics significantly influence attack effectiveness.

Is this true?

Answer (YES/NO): NO